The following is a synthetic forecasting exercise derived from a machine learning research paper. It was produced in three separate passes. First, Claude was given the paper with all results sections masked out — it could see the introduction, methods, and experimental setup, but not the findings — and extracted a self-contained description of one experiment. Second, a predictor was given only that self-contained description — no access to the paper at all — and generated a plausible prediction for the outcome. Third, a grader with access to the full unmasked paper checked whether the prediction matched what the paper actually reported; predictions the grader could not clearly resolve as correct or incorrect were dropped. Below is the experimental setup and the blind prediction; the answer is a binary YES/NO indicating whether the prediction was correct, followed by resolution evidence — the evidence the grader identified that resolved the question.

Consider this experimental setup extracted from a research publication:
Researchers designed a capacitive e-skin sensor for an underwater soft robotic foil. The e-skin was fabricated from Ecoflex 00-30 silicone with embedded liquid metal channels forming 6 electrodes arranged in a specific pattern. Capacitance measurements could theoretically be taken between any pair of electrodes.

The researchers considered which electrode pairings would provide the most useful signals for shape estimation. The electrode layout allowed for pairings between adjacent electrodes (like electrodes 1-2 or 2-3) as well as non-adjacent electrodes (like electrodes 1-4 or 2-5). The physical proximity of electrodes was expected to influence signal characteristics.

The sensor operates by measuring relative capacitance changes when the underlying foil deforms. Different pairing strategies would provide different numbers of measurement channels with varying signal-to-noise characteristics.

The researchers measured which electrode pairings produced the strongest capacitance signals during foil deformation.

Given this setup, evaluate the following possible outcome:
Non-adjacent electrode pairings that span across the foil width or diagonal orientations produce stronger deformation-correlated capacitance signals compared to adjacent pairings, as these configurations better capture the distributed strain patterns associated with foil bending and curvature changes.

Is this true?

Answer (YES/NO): NO